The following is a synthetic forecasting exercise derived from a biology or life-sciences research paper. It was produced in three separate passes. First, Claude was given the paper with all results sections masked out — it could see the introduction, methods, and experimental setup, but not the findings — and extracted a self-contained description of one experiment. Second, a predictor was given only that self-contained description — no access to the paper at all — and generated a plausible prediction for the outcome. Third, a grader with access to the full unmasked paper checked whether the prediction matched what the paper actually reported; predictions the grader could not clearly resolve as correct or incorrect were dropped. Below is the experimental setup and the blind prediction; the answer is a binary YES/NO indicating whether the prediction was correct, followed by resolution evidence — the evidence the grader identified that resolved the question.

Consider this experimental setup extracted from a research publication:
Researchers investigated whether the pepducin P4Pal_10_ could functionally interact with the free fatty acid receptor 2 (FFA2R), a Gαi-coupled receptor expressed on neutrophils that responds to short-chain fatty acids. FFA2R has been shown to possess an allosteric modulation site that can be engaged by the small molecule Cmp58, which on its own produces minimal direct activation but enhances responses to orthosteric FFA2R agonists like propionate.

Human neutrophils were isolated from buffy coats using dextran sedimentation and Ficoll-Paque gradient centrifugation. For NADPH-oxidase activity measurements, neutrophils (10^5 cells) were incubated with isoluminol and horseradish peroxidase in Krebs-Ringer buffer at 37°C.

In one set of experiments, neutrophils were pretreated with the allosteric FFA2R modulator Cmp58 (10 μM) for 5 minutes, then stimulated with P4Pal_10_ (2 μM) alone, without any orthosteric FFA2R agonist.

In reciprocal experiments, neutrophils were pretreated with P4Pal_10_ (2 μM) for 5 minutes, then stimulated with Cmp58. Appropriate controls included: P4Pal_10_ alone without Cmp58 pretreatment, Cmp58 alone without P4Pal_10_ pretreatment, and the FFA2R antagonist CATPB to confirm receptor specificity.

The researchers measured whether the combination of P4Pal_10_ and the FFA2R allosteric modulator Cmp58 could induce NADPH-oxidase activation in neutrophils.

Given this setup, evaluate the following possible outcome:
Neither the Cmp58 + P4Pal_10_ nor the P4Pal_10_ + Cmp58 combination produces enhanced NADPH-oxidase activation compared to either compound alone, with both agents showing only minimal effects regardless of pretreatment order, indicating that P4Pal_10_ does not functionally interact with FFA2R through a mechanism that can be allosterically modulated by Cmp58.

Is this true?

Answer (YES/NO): NO